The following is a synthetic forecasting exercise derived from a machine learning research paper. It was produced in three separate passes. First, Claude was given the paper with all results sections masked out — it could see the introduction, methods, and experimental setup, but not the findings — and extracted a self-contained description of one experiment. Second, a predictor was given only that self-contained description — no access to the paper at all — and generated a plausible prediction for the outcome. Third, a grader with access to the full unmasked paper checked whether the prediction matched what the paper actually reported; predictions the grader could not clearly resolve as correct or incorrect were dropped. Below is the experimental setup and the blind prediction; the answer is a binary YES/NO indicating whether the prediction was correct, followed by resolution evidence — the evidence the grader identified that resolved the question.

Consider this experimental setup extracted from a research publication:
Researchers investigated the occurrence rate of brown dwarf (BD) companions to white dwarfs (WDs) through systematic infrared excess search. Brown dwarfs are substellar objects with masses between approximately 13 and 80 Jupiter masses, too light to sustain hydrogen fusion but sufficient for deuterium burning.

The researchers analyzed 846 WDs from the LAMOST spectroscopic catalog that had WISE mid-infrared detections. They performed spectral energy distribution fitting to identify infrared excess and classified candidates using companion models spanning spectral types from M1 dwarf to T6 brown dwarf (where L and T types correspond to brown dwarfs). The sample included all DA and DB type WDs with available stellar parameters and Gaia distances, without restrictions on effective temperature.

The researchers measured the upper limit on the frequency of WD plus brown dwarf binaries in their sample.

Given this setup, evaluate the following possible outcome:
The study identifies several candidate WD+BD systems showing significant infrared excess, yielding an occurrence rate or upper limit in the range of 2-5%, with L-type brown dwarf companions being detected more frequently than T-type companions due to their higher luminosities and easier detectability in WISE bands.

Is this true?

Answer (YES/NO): YES